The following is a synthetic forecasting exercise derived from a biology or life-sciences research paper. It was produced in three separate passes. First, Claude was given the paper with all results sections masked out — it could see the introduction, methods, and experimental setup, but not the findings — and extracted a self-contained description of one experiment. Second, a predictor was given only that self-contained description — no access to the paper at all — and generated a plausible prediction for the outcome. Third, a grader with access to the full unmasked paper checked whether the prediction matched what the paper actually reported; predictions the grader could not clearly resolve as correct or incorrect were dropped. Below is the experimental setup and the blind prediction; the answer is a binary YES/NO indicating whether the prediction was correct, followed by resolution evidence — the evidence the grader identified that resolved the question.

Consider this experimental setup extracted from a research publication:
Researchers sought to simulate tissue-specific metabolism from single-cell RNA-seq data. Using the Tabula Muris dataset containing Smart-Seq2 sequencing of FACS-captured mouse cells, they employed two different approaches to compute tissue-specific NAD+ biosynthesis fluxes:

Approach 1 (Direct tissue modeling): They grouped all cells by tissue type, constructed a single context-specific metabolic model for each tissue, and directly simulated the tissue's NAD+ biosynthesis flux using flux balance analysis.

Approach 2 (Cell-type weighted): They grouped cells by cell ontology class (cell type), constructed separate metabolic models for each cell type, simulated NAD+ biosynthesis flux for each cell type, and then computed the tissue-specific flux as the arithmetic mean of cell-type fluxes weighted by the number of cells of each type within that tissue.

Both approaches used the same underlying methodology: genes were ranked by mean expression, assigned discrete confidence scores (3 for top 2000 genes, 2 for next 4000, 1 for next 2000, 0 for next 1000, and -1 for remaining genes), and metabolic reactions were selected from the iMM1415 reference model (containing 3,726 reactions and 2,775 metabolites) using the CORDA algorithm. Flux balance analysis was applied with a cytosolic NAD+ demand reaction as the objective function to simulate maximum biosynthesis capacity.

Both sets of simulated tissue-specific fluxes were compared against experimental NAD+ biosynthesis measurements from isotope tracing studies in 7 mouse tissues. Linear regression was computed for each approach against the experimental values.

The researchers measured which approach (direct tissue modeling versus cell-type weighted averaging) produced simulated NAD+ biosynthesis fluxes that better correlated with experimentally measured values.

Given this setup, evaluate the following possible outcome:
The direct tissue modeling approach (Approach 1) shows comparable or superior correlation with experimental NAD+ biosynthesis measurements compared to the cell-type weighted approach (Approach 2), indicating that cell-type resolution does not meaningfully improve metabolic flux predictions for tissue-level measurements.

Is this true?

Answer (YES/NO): YES